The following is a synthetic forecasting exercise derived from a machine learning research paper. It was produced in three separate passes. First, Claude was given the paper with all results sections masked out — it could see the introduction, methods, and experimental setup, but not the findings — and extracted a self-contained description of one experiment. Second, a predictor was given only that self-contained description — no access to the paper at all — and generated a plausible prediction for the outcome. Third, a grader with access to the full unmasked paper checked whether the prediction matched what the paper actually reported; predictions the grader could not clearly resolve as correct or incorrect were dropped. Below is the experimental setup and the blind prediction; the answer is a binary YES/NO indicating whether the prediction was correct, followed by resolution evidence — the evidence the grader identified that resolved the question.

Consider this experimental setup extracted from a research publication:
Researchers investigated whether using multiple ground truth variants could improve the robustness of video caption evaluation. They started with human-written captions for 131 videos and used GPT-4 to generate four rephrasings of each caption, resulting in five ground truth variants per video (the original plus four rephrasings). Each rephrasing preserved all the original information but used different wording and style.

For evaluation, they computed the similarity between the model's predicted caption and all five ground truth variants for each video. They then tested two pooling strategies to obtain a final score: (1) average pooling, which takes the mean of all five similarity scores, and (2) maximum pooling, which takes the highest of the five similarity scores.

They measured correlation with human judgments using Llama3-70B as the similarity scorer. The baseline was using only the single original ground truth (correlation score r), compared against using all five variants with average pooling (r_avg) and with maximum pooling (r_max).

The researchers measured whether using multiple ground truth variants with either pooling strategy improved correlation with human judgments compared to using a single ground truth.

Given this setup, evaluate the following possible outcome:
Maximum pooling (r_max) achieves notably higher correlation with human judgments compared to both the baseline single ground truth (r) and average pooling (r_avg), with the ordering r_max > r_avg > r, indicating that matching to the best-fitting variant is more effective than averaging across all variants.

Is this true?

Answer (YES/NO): NO